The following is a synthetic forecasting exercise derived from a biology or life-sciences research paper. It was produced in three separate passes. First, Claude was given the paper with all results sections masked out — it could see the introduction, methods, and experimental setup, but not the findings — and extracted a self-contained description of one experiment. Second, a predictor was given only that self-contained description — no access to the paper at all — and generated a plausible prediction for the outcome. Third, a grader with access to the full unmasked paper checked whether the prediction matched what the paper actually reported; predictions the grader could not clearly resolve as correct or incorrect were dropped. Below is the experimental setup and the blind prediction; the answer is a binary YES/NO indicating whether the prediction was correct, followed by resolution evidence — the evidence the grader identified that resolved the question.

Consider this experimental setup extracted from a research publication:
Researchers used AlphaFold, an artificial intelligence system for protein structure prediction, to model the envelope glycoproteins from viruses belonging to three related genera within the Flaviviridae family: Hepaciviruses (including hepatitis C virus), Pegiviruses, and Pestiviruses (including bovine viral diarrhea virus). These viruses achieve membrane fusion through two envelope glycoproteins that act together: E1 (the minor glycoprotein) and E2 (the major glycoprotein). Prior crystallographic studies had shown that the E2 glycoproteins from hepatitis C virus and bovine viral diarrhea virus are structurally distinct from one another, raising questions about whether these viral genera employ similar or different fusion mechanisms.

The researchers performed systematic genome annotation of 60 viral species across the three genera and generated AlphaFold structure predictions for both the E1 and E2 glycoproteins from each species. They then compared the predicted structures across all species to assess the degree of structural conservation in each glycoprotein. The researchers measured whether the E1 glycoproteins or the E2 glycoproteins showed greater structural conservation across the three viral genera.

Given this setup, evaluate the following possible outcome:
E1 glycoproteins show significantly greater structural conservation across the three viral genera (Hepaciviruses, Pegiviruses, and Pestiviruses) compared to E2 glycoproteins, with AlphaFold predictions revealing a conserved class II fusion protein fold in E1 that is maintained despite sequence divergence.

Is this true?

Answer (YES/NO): NO